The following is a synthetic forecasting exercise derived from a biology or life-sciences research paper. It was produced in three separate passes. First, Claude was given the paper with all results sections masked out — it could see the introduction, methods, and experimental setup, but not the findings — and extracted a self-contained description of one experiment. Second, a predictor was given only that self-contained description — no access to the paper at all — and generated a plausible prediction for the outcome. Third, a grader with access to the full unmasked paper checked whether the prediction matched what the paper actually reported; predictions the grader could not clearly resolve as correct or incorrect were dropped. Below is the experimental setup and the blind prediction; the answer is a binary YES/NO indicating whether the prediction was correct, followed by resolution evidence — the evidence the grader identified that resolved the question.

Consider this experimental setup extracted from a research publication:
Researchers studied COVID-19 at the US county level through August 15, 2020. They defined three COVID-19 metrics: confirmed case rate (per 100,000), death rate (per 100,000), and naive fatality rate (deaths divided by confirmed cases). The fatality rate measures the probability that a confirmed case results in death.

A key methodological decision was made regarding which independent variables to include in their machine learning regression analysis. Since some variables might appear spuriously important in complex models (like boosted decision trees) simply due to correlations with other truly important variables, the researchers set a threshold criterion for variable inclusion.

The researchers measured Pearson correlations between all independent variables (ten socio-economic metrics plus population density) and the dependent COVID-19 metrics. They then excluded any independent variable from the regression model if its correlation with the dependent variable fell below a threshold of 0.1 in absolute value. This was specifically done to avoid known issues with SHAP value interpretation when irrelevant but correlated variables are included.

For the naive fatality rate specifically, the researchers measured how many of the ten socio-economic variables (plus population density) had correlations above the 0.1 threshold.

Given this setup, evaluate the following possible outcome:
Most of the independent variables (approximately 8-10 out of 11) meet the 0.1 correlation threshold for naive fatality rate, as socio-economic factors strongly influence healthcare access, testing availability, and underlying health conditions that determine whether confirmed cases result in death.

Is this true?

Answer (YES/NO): NO